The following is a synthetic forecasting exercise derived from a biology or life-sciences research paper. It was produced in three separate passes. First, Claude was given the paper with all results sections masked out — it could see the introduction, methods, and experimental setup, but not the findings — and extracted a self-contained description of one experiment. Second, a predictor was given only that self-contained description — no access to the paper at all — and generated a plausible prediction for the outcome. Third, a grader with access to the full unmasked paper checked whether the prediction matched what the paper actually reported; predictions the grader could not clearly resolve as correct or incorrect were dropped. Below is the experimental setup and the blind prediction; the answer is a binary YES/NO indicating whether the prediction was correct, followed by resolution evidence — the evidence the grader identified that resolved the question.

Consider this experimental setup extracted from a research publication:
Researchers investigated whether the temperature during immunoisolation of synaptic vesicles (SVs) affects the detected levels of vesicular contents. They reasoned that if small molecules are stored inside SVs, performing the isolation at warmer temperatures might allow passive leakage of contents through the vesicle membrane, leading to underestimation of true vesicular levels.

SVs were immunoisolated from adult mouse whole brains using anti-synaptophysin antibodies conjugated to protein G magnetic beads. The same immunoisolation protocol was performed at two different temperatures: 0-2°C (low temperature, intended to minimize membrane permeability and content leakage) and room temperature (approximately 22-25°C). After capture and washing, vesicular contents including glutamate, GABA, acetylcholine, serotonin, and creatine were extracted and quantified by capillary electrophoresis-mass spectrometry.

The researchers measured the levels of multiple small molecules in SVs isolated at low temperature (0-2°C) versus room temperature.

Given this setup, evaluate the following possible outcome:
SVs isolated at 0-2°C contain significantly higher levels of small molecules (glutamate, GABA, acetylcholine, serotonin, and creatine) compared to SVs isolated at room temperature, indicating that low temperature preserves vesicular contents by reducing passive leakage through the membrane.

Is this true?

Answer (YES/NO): YES